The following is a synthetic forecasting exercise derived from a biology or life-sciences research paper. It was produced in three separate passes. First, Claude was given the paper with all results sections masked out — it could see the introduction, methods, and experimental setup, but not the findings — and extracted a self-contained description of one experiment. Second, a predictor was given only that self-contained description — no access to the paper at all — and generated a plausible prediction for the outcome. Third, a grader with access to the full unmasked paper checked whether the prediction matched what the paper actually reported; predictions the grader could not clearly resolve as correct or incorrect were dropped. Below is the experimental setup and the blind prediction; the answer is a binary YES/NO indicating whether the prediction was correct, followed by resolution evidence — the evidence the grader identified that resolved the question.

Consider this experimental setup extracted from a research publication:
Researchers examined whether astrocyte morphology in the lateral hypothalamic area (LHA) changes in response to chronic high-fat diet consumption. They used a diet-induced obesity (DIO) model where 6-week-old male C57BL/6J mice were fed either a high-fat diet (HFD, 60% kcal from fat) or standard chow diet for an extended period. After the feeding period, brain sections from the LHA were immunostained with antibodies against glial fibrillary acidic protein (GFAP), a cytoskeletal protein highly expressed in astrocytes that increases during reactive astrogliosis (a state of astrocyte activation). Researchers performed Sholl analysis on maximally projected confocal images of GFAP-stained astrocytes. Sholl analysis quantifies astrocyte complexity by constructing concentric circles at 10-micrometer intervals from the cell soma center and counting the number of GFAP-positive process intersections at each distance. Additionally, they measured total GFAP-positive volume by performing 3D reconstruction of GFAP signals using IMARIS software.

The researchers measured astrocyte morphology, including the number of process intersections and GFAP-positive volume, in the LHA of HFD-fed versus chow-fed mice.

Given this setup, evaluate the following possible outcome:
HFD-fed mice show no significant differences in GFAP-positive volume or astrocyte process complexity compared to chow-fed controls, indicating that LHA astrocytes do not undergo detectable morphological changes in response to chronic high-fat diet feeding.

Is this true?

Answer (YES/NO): NO